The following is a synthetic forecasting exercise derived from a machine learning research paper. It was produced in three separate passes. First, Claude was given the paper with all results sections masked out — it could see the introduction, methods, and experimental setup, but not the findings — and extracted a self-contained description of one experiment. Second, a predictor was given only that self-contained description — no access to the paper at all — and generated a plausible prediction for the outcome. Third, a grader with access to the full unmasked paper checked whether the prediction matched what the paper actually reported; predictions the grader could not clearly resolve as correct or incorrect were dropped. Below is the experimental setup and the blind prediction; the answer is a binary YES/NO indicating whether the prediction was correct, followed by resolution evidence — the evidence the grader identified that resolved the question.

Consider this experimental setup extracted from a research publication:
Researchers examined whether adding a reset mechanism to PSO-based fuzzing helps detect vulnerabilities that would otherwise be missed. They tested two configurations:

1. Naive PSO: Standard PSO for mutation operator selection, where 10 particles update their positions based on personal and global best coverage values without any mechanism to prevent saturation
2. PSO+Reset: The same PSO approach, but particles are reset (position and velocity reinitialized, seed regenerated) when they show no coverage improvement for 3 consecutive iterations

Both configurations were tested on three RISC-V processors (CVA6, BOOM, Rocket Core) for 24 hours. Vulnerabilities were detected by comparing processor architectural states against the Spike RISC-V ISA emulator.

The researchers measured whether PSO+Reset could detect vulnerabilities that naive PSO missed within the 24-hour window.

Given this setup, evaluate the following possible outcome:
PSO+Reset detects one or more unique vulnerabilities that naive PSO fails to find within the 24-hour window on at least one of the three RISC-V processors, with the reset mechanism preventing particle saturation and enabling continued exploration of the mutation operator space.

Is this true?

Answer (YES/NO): YES